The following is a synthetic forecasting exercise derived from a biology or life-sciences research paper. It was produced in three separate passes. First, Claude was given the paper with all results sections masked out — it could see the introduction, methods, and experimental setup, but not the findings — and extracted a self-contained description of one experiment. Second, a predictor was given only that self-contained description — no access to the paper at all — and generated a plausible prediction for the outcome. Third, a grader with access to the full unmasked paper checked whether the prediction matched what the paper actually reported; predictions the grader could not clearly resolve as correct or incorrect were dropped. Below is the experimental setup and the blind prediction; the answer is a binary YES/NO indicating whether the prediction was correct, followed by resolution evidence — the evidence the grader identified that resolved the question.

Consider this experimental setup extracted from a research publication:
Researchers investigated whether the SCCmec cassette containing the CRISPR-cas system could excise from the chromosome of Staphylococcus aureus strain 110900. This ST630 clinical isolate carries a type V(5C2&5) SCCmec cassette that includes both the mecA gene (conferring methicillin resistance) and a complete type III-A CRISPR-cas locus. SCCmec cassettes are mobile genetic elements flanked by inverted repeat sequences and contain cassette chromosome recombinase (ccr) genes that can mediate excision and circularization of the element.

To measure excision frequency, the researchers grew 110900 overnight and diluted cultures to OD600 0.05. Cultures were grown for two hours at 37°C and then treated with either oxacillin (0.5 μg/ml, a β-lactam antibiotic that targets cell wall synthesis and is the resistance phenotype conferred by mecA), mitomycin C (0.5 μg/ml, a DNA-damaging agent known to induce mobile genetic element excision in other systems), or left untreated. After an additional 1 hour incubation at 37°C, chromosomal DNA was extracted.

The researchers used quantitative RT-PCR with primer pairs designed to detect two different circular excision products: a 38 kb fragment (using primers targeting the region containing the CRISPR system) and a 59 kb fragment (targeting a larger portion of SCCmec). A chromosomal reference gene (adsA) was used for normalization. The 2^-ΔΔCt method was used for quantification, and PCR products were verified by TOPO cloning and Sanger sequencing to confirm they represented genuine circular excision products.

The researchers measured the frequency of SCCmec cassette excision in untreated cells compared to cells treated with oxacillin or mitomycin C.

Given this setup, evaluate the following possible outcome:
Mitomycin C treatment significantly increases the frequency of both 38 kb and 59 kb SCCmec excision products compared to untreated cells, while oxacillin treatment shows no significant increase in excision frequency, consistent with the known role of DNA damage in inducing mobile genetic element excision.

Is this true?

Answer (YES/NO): NO